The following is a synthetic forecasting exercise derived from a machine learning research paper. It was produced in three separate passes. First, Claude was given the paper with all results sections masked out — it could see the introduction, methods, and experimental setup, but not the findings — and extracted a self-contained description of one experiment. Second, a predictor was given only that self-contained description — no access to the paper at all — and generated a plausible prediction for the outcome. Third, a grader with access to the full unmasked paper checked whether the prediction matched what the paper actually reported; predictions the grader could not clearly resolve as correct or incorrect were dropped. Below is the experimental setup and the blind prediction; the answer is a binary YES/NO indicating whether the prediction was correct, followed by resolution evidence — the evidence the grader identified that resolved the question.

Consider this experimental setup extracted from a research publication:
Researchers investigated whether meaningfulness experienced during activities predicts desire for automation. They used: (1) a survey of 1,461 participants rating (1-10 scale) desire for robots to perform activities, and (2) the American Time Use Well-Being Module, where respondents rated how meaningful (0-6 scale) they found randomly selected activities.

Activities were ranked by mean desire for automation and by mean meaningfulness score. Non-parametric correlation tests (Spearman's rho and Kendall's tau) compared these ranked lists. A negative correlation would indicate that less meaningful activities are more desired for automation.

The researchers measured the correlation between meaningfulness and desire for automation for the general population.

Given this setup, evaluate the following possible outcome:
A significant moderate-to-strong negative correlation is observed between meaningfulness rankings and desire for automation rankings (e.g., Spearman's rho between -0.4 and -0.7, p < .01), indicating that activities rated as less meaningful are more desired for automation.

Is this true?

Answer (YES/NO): NO